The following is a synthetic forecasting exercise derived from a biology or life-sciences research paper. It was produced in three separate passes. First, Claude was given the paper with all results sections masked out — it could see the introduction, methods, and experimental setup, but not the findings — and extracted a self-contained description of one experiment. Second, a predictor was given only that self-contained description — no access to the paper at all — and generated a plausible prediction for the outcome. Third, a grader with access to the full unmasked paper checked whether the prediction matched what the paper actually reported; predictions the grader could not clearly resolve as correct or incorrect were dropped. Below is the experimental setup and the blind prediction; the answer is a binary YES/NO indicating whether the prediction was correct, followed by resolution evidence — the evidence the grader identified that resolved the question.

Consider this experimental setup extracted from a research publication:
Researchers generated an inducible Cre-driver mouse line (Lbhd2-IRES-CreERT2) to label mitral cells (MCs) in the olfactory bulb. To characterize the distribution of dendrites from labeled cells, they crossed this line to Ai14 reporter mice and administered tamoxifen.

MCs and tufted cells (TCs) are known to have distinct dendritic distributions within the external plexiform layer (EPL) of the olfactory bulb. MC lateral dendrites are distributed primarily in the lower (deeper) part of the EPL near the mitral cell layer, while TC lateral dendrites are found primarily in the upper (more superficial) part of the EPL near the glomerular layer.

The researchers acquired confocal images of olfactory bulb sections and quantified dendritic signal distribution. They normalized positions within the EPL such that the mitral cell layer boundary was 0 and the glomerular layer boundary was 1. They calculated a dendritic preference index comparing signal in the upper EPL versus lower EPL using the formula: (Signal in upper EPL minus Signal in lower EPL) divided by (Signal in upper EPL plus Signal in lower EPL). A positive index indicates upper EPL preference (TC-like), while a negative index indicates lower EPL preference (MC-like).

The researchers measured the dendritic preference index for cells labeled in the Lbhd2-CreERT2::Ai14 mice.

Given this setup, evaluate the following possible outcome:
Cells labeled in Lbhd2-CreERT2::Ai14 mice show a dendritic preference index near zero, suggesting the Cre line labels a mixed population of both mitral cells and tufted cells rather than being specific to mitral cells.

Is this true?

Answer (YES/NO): NO